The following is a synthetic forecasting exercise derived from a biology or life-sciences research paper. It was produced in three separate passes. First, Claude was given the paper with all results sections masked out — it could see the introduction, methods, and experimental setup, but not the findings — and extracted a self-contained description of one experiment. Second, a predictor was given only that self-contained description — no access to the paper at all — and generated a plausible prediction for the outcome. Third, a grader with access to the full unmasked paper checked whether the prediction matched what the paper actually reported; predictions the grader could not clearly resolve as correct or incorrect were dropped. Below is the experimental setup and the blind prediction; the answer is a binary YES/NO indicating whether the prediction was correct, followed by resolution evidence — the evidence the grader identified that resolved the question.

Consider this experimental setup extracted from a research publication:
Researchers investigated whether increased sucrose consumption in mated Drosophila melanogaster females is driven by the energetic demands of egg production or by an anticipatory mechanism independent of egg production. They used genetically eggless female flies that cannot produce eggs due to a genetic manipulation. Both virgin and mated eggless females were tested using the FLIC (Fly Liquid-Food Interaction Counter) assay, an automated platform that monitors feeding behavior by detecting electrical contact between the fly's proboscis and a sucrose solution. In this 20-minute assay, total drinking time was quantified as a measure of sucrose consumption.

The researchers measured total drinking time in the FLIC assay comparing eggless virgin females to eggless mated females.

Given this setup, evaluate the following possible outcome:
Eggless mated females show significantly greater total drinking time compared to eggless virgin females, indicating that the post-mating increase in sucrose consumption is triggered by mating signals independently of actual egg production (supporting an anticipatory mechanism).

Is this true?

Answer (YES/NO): YES